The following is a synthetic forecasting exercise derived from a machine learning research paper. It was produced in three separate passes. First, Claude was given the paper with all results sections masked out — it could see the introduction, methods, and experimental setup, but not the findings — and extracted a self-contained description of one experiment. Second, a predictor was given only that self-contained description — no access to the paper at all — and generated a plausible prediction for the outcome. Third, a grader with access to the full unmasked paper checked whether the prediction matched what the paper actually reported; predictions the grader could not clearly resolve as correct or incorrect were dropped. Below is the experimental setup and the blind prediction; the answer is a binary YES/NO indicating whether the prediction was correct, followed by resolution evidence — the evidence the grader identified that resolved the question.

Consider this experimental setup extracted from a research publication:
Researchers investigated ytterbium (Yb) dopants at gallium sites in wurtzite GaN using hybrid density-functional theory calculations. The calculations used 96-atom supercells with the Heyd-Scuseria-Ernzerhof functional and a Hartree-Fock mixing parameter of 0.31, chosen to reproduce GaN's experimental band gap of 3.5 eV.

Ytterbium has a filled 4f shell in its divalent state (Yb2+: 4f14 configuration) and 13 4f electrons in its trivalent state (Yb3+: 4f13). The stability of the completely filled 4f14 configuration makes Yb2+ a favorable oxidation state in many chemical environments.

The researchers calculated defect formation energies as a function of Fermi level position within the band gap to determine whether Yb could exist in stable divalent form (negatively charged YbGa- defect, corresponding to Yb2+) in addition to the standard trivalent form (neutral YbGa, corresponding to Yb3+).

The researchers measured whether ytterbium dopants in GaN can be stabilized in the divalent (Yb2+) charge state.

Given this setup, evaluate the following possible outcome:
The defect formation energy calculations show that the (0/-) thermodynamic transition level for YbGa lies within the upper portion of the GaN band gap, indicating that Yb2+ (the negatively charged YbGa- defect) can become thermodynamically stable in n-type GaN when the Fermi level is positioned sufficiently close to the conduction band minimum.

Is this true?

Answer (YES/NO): YES